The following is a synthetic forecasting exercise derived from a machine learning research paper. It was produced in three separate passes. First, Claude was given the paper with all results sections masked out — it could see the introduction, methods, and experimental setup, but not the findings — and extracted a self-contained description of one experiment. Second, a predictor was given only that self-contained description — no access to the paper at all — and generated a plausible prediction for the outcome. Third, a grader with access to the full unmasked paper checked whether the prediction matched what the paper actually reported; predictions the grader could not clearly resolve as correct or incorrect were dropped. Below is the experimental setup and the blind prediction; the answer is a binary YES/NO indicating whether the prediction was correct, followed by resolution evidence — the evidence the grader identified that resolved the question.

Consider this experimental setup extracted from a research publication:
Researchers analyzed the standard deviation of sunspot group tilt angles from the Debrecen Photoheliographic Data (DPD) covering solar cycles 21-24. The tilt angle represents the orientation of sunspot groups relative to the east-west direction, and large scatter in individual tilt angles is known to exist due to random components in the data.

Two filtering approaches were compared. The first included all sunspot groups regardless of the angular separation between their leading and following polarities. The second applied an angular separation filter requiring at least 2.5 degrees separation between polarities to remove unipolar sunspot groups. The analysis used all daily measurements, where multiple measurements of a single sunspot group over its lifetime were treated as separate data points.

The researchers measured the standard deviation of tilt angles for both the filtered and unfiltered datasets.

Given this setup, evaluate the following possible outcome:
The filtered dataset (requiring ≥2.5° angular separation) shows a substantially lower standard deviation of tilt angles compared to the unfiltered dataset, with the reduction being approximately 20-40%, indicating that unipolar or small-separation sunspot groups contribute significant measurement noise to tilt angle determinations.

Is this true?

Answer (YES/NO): NO